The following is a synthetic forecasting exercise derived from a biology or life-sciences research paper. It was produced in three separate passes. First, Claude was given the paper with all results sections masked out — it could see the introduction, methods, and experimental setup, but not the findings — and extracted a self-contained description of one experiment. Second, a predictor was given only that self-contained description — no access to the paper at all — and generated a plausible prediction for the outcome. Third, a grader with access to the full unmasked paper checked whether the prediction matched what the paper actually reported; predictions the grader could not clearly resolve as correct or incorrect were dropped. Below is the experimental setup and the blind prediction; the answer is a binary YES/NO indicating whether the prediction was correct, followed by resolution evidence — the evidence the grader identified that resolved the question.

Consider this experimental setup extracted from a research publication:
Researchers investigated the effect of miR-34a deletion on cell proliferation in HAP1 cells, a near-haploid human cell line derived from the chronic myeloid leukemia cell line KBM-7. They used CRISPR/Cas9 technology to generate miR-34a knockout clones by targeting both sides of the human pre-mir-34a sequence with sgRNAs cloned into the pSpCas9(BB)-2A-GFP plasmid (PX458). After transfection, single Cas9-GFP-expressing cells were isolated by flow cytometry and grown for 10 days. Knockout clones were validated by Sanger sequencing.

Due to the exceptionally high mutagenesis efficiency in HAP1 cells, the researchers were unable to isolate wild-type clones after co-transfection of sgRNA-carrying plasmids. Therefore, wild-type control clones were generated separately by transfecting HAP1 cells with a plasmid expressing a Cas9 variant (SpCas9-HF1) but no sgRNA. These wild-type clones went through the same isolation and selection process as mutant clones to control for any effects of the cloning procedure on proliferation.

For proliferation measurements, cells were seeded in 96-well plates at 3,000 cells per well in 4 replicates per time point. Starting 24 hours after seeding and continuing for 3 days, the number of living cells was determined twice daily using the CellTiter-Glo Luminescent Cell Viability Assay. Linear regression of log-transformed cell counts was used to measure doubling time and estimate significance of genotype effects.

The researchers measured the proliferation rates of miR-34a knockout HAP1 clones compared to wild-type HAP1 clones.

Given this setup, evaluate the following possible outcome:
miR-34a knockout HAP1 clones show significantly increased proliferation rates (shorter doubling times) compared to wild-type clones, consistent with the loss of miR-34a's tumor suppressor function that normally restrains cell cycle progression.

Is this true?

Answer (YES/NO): NO